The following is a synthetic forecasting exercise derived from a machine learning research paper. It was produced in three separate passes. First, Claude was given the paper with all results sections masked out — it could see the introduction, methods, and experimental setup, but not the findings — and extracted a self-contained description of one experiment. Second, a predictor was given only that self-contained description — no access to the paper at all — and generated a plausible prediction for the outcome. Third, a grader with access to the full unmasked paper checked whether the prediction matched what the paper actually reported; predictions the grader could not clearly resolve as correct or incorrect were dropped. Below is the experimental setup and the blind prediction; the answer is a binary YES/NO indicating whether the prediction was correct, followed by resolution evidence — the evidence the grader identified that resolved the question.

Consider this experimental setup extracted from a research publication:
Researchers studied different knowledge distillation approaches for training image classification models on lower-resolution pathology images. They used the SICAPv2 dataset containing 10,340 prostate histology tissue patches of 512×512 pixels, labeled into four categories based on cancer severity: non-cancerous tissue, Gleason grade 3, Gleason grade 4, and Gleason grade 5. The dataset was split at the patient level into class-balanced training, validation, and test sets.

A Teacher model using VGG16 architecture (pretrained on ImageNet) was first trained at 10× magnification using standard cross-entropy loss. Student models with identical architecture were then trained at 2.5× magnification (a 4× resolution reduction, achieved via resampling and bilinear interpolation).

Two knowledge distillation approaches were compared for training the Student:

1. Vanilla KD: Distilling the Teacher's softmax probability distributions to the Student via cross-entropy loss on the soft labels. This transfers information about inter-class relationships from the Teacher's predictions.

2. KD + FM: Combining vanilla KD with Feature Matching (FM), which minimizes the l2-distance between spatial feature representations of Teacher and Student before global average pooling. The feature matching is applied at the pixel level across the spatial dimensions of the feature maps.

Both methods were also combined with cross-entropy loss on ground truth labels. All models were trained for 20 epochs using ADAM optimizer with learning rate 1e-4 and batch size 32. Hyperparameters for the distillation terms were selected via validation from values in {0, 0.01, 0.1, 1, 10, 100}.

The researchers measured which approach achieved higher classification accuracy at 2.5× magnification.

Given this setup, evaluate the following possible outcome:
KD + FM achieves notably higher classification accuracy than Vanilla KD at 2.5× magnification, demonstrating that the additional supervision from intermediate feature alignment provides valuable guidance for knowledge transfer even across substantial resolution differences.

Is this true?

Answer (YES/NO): NO